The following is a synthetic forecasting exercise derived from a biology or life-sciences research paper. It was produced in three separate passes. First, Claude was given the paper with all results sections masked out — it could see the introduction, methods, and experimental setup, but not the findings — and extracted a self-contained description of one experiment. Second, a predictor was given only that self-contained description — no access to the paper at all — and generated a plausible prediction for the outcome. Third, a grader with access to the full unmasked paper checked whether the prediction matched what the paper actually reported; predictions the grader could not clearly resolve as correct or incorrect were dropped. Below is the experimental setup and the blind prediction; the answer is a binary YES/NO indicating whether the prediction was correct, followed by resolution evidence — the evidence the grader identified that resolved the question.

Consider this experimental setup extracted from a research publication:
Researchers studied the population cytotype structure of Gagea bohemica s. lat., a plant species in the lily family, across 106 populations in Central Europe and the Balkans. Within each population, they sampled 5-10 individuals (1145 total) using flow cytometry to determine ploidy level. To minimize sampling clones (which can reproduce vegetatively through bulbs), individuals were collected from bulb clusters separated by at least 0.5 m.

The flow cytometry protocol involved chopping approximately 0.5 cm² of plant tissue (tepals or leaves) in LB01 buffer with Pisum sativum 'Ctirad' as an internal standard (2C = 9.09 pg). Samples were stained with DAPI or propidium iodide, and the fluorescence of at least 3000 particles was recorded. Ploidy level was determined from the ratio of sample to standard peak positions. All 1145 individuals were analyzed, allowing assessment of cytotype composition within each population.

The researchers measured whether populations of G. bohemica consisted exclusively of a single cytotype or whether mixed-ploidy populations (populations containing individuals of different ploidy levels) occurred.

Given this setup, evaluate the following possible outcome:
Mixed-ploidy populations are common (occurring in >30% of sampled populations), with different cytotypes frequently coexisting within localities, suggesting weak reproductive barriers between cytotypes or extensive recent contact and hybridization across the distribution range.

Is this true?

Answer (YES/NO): NO